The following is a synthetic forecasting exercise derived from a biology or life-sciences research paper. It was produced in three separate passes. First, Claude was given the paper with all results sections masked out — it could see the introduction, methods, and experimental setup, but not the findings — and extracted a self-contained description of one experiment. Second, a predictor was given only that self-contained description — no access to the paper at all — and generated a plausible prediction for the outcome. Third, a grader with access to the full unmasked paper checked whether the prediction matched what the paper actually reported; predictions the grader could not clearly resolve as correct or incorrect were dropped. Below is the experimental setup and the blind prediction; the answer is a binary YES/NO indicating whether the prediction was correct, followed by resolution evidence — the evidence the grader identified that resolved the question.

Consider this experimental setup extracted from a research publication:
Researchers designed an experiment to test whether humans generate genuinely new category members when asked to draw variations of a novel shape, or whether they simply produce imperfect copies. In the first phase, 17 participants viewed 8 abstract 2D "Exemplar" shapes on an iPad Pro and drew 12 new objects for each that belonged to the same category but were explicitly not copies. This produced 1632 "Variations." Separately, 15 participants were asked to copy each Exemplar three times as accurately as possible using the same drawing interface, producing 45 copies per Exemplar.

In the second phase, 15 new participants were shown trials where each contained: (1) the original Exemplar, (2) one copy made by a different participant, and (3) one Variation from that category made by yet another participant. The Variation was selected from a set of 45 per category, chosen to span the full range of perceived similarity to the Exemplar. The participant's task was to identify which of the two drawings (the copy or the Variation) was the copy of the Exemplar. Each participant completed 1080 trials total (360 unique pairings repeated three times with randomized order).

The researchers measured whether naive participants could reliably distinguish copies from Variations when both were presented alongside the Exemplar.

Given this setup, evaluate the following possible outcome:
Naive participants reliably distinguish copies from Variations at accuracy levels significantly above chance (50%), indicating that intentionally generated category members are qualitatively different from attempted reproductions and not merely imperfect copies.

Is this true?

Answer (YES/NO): YES